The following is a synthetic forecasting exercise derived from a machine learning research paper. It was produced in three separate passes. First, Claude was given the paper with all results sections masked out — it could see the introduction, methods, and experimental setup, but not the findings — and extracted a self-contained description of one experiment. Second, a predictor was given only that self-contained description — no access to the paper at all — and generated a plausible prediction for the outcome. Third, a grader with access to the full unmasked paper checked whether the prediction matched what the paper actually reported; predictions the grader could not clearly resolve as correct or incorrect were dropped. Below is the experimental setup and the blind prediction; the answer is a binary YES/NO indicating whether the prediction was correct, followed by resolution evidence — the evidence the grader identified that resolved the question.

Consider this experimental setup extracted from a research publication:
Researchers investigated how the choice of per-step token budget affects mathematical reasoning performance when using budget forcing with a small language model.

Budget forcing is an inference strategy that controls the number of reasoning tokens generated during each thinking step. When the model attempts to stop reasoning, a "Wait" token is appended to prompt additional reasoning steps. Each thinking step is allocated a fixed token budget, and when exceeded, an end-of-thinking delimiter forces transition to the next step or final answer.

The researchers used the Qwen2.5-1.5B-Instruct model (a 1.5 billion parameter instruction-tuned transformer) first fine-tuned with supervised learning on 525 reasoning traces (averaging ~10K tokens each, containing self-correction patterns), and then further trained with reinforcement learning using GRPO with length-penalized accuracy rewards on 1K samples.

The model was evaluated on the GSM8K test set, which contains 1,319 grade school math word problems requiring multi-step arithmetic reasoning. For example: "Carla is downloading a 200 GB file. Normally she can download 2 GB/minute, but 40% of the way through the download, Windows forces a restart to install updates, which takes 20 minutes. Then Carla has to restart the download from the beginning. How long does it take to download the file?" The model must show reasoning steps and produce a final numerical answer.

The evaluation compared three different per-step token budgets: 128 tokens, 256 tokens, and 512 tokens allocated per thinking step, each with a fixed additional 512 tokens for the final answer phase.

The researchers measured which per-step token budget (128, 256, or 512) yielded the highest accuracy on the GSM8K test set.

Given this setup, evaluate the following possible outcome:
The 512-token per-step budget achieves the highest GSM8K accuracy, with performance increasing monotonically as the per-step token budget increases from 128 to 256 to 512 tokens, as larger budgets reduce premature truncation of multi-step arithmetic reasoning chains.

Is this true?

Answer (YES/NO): NO